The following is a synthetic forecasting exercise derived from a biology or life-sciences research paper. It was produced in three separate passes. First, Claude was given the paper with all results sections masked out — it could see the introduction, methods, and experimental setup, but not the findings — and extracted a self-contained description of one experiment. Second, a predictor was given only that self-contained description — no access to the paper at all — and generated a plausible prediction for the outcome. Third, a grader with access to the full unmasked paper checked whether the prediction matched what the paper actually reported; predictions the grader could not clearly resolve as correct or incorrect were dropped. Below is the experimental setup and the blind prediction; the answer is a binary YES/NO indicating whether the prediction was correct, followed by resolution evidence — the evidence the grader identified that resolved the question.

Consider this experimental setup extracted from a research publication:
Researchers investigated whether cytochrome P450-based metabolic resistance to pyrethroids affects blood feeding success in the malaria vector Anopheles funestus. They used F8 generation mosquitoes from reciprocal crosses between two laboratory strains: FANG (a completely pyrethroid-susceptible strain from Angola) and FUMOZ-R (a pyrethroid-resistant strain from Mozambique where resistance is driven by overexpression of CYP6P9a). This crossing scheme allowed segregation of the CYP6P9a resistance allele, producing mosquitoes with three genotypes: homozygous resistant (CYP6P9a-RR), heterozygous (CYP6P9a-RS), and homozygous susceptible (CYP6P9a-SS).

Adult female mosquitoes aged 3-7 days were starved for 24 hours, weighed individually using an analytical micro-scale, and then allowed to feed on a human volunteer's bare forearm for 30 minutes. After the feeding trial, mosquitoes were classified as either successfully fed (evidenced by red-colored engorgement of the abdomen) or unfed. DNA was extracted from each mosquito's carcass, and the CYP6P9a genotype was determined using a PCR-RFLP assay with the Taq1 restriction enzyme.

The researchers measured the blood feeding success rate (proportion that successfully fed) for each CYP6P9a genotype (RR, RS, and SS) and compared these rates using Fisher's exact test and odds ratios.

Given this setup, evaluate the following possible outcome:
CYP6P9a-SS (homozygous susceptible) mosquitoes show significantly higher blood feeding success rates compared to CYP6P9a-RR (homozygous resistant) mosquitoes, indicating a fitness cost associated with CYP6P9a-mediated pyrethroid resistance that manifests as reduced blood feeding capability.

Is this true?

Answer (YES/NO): NO